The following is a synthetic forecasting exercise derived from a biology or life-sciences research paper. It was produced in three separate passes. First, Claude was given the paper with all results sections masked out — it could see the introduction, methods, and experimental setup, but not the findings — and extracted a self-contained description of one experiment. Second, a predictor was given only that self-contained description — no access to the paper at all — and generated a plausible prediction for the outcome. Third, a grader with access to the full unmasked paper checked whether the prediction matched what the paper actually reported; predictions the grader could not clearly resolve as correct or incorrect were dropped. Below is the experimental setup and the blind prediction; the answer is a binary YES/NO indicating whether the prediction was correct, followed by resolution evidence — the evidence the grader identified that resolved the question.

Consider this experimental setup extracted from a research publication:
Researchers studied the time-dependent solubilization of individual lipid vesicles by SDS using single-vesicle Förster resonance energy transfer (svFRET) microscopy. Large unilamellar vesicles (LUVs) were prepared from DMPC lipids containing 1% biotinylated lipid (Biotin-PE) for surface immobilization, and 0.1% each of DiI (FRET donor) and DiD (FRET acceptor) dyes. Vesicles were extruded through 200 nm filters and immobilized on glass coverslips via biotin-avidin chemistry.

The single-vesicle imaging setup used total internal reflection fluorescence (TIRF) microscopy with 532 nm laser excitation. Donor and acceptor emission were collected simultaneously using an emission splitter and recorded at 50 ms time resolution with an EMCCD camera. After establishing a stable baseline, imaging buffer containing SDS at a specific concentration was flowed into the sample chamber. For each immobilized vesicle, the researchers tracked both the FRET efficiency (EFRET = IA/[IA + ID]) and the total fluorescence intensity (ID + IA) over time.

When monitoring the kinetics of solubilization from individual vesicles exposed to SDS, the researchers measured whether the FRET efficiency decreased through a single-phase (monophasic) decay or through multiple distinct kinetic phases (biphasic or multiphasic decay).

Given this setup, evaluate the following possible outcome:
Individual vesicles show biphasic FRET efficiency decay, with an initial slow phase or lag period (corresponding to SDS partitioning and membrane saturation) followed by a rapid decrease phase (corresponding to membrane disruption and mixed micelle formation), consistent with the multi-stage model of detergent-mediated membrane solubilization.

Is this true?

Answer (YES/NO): NO